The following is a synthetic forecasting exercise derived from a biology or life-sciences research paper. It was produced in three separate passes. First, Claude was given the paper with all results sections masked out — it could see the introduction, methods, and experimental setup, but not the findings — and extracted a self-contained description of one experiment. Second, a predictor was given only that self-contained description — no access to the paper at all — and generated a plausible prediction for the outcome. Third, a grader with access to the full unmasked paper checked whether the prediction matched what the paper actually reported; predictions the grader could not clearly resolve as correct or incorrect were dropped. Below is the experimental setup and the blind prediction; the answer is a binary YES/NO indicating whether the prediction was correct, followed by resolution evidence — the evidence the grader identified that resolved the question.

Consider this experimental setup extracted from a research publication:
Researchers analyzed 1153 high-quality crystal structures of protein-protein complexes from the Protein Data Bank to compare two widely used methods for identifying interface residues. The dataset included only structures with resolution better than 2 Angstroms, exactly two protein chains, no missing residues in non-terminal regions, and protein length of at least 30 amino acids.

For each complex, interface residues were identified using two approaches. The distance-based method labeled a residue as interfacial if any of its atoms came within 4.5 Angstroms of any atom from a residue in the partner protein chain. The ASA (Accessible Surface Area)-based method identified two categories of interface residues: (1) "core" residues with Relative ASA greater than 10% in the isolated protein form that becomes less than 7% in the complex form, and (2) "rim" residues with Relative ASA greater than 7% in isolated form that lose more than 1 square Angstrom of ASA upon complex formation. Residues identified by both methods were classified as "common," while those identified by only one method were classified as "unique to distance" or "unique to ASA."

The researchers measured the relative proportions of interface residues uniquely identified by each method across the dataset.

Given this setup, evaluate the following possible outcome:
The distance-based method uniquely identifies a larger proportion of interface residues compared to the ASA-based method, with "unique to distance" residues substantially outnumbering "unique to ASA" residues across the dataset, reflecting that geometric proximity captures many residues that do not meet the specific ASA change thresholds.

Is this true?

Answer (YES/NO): NO